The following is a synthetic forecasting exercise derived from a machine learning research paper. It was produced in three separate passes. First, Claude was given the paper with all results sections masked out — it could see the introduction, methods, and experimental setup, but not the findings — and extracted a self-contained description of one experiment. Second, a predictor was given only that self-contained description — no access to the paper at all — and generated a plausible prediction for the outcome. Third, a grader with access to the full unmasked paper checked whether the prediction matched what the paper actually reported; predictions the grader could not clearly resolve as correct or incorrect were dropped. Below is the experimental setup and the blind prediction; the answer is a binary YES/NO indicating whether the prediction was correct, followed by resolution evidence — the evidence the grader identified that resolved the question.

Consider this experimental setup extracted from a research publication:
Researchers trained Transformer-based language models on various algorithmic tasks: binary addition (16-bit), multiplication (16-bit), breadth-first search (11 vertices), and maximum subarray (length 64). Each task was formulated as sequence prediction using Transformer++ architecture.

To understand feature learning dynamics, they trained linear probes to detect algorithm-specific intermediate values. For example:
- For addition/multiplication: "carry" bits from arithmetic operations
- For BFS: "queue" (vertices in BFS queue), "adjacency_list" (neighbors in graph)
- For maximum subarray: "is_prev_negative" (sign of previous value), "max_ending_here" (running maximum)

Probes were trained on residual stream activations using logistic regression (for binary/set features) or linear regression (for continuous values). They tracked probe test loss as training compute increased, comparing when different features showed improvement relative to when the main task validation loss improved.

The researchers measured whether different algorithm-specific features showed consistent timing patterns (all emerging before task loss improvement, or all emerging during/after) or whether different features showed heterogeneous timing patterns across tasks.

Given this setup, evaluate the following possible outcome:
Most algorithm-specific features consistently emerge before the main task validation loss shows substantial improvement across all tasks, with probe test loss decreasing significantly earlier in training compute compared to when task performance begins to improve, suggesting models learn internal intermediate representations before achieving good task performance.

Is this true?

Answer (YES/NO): NO